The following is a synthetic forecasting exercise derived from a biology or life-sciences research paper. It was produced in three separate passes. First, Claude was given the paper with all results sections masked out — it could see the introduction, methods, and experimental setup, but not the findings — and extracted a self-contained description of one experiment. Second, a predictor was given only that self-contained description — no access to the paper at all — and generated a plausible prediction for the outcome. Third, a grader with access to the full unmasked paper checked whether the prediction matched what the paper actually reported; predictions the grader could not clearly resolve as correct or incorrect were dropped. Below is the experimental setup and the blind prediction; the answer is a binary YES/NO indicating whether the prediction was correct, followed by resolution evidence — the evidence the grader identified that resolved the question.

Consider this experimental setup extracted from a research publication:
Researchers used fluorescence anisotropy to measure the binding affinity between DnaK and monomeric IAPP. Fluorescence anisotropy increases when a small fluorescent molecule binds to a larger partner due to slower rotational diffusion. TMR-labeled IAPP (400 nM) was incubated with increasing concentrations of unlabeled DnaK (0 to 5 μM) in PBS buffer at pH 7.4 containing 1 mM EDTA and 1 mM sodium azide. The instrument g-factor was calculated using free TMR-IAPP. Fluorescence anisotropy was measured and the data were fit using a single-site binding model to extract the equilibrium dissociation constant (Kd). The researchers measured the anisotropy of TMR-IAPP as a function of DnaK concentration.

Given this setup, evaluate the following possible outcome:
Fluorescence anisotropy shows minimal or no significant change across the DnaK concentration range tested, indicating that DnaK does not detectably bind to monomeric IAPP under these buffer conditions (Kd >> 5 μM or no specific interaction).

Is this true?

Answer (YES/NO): NO